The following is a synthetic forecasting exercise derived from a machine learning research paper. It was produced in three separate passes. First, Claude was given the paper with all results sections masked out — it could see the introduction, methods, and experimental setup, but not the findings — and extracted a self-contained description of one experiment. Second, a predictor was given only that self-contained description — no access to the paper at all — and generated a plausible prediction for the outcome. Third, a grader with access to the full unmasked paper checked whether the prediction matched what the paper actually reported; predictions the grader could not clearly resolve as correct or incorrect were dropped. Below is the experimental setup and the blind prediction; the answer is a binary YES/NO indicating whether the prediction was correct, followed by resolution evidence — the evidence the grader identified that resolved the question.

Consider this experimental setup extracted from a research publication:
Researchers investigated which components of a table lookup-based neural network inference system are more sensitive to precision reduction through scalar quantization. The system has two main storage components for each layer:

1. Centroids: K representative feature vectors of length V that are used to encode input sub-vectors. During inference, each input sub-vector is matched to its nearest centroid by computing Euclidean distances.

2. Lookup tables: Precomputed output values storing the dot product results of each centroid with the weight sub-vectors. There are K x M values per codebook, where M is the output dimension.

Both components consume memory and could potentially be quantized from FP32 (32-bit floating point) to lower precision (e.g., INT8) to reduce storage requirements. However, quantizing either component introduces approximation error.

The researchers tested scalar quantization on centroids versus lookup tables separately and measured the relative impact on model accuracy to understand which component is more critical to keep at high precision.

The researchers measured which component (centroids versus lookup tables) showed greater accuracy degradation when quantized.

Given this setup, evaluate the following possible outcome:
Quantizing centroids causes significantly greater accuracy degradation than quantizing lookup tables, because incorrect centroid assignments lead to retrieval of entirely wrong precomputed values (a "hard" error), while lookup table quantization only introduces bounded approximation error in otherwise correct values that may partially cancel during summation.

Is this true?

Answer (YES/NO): YES